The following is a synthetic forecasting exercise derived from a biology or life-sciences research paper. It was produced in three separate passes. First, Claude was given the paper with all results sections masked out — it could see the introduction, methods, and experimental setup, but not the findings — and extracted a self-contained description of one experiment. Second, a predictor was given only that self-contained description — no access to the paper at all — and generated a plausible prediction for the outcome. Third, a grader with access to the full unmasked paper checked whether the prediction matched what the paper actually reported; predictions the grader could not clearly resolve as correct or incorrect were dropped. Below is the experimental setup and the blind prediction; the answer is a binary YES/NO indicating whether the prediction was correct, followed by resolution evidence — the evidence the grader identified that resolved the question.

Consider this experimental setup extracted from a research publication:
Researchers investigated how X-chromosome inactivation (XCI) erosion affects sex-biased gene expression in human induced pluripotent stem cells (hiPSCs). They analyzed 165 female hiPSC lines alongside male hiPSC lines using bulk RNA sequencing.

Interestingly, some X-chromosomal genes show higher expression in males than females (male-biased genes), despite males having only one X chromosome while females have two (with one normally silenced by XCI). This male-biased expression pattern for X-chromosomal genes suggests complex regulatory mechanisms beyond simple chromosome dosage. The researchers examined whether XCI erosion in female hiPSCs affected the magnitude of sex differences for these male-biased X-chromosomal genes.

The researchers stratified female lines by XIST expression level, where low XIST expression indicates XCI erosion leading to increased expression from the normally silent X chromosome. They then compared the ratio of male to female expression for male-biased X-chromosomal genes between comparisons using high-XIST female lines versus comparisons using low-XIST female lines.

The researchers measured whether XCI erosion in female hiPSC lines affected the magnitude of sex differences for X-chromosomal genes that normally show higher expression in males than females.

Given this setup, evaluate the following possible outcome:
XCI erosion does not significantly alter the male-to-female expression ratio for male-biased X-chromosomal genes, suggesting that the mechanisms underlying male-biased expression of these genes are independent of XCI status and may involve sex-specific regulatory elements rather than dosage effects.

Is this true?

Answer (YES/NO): NO